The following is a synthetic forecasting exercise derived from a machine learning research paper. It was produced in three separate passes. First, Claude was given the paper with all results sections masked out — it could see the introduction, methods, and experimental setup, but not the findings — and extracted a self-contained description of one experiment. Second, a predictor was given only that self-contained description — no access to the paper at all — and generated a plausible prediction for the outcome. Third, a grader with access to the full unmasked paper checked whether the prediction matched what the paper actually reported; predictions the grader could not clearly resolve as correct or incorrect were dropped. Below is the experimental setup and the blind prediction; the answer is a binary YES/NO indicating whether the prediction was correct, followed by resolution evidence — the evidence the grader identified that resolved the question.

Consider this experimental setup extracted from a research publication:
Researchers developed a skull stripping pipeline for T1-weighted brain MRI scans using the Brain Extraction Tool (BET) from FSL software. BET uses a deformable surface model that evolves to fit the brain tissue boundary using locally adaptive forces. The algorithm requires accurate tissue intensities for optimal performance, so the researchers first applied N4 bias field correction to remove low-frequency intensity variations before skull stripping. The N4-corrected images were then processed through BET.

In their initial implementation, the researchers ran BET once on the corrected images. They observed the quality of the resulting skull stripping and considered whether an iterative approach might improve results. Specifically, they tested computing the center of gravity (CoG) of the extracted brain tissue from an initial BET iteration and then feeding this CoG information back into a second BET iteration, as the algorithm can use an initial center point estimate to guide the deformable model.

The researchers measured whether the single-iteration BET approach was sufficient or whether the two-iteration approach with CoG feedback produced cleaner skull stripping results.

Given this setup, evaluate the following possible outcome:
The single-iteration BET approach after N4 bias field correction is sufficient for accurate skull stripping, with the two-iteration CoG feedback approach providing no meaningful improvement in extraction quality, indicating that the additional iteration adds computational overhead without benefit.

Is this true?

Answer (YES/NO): NO